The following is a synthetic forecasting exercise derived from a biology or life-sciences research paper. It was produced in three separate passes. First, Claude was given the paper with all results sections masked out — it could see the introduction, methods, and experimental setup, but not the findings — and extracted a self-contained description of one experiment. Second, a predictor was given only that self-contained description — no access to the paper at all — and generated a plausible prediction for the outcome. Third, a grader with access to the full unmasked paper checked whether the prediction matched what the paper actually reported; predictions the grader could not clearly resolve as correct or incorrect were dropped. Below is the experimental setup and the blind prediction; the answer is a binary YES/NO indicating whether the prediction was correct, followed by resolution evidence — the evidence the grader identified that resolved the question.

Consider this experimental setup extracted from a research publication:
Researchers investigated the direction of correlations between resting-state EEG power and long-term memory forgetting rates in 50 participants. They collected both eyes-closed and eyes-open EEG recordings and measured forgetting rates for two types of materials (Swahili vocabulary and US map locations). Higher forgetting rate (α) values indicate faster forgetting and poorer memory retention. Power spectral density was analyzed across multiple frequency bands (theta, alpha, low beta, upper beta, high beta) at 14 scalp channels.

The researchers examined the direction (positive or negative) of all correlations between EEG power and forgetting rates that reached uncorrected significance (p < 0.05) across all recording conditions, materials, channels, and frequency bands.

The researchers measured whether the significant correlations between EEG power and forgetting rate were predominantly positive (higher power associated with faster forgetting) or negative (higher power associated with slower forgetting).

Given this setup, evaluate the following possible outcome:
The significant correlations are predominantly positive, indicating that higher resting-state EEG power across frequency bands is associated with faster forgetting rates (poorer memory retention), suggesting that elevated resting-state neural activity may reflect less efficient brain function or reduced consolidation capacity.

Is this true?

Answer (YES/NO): YES